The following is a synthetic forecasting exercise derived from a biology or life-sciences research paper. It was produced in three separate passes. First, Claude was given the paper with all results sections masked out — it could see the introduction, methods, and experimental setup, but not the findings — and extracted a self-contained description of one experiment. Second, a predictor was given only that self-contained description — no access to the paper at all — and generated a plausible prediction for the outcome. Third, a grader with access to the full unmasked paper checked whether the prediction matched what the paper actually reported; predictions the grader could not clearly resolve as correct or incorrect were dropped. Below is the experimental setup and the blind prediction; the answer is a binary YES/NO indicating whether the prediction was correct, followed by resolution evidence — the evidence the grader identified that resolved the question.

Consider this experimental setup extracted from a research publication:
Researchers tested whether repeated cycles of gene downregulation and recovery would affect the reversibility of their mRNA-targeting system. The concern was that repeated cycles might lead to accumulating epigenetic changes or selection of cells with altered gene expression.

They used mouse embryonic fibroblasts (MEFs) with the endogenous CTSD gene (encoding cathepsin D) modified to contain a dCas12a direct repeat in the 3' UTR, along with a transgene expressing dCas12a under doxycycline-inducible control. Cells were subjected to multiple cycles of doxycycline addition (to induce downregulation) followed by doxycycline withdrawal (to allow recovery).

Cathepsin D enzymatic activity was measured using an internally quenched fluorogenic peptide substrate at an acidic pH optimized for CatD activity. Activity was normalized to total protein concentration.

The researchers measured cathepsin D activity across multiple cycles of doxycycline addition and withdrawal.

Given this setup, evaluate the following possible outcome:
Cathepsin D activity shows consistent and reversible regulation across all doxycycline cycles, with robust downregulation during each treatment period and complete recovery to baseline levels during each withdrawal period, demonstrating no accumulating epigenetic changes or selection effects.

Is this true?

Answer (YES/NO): YES